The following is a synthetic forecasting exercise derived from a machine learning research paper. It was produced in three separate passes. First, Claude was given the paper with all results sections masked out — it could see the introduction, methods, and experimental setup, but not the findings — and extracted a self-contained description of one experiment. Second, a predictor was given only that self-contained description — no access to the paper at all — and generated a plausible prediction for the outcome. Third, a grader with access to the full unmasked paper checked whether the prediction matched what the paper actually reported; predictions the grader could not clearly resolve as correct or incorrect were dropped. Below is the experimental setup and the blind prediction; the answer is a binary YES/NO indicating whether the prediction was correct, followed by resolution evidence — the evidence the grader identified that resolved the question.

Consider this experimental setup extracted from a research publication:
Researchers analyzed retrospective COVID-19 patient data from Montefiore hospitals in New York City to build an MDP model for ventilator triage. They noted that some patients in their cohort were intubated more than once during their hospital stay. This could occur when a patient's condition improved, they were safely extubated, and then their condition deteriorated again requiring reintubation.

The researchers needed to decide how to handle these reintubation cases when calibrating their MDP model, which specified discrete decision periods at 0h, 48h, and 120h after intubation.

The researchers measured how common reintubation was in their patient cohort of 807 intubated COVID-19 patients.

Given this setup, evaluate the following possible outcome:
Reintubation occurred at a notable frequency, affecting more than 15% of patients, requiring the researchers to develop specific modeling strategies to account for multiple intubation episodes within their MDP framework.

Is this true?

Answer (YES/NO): NO